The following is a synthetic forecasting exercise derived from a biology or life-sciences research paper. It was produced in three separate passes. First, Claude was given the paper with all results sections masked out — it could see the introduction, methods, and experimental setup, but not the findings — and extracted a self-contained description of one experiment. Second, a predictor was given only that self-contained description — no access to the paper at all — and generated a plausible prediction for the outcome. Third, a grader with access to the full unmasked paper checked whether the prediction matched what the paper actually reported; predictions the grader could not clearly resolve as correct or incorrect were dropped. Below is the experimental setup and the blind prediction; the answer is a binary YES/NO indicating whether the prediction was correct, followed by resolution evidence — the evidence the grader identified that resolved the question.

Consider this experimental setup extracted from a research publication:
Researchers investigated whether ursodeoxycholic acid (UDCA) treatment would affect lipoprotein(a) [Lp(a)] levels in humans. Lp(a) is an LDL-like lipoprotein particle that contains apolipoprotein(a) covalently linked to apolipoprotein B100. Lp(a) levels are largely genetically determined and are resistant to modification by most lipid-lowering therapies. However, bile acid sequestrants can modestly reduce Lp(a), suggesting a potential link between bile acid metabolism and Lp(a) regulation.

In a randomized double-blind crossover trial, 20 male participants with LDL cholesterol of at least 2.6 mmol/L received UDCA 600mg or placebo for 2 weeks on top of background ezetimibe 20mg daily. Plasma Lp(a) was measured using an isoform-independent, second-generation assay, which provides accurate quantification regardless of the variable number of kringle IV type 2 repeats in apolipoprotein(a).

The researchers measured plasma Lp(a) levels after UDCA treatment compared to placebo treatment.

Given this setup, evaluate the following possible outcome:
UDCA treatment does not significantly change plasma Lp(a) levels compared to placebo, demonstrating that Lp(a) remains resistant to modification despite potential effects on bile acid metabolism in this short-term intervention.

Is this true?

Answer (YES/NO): YES